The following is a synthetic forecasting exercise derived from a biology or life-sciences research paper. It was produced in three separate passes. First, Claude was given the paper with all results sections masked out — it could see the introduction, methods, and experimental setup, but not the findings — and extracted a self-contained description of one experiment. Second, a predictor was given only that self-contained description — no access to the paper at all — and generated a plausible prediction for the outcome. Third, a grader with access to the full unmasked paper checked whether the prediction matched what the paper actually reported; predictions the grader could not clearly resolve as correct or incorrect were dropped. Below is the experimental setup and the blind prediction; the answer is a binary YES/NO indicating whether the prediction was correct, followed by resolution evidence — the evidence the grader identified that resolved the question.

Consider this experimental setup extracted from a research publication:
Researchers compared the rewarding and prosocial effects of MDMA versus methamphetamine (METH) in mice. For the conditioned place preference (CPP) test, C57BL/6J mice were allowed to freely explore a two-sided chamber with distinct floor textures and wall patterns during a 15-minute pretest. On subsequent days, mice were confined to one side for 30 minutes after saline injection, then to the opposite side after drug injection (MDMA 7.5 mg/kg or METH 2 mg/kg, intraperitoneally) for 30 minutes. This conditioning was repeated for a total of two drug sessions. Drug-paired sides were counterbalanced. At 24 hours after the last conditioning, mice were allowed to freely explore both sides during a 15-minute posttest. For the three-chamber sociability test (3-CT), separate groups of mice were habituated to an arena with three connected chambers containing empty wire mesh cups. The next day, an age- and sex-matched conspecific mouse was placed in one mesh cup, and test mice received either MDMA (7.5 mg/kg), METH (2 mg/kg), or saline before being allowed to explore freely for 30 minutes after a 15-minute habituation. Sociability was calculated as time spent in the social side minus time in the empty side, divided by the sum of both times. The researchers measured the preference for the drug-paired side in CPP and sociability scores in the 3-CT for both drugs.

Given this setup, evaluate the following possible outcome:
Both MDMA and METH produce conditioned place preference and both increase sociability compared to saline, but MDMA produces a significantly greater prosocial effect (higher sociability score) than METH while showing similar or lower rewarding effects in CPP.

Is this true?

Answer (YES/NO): NO